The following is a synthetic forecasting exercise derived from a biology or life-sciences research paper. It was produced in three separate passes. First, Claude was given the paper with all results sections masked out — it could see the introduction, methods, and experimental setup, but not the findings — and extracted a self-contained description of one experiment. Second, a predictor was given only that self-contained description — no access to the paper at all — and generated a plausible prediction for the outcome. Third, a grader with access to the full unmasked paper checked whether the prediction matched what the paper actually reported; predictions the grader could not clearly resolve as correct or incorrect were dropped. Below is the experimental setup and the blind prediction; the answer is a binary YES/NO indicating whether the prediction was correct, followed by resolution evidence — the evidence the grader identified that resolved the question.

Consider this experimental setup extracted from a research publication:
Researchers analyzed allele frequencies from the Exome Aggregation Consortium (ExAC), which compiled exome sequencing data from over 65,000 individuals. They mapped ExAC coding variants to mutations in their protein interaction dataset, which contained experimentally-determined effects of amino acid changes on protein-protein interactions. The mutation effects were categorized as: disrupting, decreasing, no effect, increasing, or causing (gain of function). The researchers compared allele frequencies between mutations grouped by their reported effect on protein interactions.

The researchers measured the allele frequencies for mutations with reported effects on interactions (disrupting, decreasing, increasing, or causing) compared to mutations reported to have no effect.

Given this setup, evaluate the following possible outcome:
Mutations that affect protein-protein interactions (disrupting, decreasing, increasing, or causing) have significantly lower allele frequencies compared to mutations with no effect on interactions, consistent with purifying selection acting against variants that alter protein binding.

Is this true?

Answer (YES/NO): YES